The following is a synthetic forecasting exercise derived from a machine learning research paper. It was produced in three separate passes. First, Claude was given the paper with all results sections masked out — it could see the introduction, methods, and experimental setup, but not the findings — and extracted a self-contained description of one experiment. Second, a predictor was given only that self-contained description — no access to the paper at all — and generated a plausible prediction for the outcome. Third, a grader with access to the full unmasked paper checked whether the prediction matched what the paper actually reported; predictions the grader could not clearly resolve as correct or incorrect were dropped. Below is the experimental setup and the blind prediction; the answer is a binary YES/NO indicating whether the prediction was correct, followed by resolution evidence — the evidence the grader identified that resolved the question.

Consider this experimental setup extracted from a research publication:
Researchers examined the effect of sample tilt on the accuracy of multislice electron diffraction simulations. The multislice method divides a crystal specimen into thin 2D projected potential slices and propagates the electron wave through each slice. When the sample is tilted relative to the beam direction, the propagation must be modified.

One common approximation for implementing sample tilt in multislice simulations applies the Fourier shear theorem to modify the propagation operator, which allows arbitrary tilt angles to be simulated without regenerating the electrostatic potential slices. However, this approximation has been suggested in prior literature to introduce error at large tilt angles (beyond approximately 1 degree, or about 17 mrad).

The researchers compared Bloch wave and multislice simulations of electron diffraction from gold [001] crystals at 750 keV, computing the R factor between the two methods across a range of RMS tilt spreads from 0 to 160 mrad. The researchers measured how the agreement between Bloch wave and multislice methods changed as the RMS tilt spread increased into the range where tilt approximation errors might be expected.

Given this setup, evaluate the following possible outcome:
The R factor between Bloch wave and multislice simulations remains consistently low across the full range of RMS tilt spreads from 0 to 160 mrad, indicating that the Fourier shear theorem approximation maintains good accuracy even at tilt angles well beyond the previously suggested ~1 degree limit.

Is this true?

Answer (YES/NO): NO